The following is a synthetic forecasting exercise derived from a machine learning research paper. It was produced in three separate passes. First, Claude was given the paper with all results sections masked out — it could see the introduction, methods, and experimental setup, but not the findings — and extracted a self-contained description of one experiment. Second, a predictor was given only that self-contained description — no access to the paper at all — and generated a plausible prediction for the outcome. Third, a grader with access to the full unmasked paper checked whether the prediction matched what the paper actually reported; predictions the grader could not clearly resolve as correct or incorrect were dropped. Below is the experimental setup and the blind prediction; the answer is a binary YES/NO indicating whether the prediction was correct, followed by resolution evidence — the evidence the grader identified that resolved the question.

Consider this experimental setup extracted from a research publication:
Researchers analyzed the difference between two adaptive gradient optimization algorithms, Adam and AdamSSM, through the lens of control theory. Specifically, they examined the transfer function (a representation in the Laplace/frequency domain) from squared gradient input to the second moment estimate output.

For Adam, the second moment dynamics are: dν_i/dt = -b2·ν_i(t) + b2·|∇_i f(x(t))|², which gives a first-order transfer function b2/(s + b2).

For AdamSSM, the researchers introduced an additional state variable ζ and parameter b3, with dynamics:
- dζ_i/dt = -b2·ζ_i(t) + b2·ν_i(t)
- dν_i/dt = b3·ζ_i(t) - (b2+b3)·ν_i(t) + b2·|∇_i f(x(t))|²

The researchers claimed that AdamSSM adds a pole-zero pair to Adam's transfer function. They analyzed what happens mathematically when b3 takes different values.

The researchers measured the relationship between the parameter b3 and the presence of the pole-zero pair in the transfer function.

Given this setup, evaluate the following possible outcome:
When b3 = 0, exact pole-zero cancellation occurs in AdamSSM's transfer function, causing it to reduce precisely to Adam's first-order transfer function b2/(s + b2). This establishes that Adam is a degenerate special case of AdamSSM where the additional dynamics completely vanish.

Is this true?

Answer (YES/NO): YES